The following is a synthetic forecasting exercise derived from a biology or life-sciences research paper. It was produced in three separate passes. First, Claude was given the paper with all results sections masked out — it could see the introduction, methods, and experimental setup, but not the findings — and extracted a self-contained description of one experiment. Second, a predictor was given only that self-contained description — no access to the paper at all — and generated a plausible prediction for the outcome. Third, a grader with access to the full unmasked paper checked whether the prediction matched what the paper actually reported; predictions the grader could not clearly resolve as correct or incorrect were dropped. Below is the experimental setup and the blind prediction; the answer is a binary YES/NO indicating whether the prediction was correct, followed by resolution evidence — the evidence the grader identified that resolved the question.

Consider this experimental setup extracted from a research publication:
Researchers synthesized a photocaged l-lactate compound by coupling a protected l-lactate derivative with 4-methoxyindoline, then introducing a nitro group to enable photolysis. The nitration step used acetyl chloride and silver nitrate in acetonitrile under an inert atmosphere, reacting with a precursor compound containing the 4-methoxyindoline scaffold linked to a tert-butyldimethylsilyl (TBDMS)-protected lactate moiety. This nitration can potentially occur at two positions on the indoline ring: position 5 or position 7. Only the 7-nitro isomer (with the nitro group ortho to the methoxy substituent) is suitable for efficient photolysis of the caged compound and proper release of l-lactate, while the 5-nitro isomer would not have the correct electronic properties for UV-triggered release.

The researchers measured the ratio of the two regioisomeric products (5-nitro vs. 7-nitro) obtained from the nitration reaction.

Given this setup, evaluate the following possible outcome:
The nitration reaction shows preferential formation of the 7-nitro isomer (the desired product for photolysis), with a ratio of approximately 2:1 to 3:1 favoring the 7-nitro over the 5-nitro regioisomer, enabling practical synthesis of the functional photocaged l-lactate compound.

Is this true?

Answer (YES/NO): NO